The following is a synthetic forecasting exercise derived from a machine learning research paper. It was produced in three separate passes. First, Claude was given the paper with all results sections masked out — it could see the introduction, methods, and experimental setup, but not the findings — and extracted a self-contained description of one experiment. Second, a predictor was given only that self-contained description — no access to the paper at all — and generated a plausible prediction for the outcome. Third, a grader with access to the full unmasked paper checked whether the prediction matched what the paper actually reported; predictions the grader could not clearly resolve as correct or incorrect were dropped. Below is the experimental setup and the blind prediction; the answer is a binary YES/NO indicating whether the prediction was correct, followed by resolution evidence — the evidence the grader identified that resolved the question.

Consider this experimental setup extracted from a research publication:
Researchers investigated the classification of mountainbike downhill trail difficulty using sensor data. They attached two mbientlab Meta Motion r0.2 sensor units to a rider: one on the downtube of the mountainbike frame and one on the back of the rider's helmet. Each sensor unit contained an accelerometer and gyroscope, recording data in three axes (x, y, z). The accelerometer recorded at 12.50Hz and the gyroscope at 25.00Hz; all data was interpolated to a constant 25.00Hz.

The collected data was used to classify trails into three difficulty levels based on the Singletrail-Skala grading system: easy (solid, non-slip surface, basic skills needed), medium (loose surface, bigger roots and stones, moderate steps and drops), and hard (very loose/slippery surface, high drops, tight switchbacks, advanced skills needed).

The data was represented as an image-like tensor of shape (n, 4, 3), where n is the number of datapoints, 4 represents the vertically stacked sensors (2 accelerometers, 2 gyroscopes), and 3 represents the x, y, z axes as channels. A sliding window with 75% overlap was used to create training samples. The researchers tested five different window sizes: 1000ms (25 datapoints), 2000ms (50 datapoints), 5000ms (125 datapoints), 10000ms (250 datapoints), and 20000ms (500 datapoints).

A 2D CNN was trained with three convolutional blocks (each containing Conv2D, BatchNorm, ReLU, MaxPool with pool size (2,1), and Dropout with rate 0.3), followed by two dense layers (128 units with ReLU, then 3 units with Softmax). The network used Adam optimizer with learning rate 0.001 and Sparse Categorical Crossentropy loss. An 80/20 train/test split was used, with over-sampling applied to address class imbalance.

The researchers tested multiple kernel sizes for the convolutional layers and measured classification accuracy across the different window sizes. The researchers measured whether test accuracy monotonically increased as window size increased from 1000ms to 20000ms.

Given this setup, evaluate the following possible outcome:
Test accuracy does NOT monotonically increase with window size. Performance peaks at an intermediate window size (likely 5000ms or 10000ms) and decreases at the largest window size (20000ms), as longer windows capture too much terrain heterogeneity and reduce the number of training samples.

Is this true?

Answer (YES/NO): YES